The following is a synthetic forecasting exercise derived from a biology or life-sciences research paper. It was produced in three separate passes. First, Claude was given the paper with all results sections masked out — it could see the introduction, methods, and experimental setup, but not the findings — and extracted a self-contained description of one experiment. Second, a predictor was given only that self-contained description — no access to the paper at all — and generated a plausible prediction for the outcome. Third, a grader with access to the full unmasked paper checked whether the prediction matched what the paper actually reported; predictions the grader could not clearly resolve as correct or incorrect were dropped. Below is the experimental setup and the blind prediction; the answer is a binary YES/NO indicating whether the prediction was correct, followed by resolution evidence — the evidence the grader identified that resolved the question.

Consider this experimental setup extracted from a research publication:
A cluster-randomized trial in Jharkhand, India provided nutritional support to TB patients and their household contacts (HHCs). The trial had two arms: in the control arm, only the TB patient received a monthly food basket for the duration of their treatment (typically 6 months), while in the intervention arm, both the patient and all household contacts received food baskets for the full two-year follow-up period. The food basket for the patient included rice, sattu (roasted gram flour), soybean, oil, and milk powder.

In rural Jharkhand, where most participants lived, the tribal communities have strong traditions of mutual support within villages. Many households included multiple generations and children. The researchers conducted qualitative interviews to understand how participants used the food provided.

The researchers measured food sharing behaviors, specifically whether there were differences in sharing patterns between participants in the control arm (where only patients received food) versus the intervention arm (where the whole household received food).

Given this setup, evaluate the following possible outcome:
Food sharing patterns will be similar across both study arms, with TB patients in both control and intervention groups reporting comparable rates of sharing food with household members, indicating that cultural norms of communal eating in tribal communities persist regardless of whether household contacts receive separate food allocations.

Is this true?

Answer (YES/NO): NO